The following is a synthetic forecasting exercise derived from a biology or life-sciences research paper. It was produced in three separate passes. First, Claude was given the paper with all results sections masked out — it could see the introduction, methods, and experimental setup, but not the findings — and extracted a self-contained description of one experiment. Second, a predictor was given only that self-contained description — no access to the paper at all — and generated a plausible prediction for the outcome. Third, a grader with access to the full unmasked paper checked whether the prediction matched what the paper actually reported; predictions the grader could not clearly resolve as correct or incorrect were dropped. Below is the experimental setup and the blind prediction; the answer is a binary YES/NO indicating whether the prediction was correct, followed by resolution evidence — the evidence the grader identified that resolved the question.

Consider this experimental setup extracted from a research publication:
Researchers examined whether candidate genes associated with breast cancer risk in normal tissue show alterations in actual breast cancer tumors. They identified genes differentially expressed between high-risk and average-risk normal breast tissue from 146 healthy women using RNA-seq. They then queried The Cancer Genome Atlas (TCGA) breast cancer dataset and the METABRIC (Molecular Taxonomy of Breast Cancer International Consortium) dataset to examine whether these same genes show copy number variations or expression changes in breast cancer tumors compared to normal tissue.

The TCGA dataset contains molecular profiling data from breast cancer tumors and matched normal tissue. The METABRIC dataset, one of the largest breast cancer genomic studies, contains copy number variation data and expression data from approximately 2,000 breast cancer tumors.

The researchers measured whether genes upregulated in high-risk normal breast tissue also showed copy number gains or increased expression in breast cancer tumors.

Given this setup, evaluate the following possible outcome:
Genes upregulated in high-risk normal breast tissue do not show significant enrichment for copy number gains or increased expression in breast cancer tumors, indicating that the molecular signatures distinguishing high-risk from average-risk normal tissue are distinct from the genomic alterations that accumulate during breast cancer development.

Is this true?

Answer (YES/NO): NO